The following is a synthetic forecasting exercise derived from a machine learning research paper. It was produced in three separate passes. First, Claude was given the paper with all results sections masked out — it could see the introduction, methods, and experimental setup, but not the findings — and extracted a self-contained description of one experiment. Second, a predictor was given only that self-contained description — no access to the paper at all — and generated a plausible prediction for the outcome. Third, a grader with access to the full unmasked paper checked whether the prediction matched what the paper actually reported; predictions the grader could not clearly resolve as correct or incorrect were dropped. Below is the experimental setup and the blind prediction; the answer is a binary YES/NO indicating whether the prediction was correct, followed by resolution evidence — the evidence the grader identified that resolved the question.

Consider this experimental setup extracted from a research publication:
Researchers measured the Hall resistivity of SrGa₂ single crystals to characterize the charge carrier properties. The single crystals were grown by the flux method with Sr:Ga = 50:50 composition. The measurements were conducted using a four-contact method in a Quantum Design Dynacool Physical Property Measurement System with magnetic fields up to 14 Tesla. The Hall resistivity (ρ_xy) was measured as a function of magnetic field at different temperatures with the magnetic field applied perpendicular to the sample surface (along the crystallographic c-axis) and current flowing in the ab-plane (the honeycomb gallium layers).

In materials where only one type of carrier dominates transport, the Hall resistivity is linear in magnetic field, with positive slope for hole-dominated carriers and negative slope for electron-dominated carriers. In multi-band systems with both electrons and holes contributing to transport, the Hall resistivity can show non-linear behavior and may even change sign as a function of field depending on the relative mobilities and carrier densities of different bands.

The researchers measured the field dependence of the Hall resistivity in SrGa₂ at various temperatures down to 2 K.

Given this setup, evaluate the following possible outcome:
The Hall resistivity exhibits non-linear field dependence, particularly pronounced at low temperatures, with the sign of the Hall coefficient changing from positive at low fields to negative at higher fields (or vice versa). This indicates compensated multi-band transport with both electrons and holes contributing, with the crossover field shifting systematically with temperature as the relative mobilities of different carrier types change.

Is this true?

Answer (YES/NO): NO